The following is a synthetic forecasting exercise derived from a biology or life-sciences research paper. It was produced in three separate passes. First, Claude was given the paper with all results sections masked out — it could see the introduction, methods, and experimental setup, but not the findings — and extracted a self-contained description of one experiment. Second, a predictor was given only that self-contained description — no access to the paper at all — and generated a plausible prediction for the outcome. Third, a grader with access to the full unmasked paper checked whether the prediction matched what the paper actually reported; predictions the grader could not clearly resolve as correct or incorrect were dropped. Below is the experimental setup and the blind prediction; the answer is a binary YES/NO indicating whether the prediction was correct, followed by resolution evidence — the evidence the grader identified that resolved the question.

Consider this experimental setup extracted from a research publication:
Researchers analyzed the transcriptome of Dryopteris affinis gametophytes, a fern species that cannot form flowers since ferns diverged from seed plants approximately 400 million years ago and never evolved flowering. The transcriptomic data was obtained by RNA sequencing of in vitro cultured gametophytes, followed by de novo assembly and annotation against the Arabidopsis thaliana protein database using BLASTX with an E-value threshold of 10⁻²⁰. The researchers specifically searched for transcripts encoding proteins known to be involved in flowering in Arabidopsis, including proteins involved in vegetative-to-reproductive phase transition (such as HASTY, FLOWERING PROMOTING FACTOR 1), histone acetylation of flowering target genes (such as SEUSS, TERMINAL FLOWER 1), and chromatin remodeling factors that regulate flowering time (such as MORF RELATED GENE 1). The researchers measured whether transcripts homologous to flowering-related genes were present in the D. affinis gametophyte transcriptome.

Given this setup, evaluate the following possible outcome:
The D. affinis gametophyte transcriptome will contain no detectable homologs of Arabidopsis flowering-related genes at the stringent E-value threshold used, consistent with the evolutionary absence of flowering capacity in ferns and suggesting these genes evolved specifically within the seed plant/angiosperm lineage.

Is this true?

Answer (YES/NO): NO